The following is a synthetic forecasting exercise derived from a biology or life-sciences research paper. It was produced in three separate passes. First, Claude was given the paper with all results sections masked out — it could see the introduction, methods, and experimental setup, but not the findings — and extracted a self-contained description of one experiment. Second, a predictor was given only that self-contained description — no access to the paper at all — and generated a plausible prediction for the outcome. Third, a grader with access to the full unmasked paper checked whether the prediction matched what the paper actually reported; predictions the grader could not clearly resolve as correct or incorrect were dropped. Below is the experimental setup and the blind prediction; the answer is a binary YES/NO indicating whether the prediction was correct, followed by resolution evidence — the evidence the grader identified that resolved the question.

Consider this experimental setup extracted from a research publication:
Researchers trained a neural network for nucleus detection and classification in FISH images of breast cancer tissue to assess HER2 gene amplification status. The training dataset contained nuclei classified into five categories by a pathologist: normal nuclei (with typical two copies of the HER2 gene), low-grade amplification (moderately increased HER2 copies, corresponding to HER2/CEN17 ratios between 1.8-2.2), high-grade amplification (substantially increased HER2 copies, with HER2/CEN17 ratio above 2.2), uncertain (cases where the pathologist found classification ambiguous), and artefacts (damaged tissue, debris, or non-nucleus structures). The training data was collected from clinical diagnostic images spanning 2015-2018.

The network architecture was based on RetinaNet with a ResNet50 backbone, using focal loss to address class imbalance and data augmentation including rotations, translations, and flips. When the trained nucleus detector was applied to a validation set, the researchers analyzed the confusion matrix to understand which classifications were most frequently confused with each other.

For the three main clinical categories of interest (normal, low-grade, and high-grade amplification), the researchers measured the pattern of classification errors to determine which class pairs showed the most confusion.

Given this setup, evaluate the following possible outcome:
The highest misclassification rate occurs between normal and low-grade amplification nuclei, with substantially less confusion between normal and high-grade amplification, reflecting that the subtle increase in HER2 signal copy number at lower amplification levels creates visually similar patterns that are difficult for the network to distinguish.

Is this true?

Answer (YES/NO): YES